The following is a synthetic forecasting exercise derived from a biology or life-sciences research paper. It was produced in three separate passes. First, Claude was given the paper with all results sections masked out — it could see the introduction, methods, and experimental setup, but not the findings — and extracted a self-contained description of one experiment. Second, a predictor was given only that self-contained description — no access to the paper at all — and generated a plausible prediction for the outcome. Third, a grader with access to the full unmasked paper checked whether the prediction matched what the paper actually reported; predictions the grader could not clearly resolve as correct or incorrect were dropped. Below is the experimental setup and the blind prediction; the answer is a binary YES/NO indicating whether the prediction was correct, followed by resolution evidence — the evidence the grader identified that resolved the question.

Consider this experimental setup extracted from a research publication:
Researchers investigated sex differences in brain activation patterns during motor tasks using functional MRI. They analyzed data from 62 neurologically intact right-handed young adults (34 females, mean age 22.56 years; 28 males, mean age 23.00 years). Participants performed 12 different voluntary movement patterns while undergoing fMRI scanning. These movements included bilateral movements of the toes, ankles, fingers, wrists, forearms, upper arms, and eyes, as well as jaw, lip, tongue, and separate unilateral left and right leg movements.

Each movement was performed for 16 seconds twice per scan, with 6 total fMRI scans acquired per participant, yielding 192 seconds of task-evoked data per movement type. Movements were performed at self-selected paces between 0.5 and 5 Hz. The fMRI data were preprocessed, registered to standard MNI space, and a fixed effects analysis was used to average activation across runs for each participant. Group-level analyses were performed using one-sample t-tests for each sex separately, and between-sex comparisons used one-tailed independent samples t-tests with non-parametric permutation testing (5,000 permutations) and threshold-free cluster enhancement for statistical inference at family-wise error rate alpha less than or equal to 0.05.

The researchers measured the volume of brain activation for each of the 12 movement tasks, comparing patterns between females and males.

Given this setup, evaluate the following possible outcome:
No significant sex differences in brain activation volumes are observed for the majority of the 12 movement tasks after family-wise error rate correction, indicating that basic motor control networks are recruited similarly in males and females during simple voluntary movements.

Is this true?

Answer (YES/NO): NO